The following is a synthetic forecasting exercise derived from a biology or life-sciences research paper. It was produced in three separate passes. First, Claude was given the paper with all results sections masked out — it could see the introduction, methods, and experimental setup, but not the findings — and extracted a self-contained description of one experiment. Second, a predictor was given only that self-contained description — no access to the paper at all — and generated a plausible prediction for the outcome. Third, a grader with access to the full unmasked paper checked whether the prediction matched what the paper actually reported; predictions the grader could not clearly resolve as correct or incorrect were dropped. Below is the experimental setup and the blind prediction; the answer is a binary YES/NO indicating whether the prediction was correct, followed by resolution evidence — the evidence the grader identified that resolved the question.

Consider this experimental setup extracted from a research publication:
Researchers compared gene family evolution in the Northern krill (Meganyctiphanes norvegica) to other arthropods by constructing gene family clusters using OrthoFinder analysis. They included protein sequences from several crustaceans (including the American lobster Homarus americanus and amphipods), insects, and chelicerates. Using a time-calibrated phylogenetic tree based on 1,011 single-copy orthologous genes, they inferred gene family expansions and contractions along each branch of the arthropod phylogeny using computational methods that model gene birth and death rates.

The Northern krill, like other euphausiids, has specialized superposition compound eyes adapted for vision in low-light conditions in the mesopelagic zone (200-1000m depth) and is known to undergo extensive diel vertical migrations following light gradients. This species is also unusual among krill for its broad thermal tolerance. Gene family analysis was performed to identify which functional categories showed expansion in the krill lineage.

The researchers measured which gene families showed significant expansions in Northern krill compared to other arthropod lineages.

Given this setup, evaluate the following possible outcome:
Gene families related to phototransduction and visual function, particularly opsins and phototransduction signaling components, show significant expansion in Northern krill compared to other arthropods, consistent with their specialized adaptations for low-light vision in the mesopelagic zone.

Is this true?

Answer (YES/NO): YES